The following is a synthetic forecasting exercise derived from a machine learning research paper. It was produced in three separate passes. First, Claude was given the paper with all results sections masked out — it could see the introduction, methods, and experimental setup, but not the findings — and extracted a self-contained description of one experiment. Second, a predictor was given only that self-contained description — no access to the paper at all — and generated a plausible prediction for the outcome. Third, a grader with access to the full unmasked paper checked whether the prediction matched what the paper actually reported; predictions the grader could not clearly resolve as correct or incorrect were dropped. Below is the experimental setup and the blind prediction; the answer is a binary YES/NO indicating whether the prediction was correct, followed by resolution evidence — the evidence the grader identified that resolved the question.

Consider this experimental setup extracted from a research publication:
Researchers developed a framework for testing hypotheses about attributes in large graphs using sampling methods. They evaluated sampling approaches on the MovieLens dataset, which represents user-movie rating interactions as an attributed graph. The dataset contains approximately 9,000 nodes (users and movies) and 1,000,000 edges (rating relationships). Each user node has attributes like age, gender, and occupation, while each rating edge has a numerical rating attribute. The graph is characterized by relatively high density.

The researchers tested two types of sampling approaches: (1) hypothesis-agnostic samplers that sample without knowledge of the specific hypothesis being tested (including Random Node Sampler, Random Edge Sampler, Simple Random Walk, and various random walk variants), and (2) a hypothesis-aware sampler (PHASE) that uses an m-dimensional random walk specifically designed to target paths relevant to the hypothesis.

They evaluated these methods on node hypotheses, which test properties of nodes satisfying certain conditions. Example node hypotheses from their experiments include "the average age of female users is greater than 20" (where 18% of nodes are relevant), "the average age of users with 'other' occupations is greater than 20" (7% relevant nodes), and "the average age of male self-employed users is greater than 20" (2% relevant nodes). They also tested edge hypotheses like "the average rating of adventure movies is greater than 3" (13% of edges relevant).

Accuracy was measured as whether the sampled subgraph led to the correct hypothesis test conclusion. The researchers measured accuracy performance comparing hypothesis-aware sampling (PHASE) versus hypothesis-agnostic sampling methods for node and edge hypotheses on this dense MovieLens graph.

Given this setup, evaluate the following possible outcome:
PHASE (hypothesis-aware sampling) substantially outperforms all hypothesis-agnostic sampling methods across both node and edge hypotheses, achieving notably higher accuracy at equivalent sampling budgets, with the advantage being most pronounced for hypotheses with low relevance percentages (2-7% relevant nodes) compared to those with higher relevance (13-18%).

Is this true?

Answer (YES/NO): NO